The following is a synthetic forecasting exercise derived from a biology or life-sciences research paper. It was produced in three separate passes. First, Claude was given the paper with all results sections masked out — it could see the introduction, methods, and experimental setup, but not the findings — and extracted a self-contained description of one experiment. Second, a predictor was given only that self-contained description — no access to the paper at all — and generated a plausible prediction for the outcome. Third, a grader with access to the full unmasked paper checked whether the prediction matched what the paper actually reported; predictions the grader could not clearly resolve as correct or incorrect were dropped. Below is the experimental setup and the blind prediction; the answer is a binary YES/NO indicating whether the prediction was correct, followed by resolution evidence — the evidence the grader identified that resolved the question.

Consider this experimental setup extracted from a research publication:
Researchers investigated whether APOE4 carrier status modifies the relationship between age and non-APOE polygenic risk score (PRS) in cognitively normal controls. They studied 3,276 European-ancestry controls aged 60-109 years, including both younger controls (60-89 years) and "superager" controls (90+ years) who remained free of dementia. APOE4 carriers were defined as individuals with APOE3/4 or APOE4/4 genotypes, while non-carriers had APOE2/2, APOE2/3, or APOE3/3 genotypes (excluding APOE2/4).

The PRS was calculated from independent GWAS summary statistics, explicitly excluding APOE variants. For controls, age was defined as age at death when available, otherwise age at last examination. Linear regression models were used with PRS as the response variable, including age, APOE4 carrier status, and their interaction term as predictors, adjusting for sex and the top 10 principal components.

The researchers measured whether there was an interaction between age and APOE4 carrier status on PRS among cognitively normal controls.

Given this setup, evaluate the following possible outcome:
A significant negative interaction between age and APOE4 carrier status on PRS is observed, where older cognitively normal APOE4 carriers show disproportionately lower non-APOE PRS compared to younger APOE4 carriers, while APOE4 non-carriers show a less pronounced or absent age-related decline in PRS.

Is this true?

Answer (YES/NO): NO